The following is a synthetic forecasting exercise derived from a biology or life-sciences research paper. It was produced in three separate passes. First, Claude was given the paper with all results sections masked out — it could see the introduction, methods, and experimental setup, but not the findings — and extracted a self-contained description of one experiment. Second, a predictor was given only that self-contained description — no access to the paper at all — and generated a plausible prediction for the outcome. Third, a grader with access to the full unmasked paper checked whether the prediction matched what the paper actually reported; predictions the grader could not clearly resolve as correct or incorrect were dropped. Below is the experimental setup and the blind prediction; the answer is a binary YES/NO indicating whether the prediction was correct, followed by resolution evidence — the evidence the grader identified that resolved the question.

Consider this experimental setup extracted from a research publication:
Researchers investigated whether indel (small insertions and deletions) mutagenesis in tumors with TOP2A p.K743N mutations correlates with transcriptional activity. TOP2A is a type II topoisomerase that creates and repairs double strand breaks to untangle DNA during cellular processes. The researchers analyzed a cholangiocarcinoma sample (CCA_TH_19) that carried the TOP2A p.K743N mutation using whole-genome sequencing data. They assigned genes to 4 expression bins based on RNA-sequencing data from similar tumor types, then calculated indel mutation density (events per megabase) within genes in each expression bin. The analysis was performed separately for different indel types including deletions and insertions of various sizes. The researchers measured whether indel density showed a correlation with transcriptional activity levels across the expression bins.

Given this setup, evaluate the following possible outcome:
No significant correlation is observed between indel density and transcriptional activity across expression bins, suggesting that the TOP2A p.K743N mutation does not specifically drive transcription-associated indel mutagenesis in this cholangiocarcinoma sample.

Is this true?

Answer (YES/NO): NO